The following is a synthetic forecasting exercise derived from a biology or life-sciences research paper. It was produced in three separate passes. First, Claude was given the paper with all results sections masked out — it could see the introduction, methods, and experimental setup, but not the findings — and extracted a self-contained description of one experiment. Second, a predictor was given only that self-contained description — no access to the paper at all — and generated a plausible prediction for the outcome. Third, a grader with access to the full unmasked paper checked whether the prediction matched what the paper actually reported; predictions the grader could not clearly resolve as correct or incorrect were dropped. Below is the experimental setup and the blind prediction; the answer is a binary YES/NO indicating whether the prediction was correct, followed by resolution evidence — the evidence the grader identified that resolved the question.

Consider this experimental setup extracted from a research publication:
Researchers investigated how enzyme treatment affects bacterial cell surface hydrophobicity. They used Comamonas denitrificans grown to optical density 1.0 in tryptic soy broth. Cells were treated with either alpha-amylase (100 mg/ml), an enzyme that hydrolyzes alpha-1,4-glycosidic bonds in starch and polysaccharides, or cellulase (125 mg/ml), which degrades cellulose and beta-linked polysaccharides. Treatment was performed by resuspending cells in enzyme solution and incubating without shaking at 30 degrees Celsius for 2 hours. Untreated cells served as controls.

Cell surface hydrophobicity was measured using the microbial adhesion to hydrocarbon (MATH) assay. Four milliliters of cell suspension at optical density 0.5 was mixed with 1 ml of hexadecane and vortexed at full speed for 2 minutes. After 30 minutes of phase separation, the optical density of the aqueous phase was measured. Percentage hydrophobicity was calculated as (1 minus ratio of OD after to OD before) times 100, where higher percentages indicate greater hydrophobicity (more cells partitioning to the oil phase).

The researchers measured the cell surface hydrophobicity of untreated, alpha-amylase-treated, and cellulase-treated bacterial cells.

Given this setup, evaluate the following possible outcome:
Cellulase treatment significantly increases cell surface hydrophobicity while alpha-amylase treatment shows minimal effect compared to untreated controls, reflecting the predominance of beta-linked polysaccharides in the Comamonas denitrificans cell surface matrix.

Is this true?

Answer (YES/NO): NO